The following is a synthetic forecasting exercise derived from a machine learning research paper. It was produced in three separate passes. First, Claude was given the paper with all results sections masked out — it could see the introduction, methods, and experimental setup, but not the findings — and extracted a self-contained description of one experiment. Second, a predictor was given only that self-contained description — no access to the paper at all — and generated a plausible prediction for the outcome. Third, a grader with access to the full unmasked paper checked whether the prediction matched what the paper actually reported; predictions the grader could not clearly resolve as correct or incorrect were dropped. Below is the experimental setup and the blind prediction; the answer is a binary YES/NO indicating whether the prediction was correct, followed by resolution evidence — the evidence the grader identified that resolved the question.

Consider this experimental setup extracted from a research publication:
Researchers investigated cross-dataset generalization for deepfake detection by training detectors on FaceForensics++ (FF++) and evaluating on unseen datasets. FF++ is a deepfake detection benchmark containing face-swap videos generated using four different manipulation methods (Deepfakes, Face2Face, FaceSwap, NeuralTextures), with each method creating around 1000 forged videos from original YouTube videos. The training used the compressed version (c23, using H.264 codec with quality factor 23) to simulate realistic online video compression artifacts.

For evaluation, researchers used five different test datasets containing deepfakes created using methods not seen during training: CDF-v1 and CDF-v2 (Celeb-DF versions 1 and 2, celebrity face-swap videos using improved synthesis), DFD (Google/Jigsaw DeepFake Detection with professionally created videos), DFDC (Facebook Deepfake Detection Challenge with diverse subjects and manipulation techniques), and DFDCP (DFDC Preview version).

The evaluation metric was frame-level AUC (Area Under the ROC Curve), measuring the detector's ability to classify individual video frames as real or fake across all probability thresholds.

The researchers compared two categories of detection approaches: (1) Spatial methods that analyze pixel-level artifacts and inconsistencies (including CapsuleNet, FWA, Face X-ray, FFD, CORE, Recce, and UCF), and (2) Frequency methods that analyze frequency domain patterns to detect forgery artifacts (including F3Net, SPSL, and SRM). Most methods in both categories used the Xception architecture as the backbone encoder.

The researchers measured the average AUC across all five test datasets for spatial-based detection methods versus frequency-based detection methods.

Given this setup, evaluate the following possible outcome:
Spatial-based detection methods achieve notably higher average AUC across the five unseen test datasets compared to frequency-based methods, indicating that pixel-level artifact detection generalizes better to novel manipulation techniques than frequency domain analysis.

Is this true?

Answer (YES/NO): NO